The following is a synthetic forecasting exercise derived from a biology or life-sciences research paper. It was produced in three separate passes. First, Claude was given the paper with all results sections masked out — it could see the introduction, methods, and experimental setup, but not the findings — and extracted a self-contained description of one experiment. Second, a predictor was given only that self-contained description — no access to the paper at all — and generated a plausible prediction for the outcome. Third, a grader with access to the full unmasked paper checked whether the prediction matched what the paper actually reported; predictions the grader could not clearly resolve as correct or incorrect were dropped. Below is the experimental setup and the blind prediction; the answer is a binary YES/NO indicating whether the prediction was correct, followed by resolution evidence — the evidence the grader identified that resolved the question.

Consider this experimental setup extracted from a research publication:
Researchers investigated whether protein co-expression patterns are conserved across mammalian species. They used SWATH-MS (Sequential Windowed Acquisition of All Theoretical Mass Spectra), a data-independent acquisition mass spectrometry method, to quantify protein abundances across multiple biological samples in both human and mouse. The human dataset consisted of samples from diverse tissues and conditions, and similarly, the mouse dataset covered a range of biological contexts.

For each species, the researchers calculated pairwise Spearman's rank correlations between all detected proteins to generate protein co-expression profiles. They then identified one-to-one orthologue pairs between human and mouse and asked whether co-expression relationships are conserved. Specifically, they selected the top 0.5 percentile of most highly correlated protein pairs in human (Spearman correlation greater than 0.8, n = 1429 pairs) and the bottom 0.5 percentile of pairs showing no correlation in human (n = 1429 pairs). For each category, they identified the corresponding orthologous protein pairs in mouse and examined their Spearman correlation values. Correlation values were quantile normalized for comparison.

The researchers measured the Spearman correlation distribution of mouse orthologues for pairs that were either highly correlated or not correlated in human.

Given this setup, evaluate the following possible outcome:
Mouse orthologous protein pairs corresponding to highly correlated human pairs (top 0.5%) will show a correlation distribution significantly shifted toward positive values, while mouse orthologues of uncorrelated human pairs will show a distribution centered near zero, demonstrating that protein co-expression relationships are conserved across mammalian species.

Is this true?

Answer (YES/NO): YES